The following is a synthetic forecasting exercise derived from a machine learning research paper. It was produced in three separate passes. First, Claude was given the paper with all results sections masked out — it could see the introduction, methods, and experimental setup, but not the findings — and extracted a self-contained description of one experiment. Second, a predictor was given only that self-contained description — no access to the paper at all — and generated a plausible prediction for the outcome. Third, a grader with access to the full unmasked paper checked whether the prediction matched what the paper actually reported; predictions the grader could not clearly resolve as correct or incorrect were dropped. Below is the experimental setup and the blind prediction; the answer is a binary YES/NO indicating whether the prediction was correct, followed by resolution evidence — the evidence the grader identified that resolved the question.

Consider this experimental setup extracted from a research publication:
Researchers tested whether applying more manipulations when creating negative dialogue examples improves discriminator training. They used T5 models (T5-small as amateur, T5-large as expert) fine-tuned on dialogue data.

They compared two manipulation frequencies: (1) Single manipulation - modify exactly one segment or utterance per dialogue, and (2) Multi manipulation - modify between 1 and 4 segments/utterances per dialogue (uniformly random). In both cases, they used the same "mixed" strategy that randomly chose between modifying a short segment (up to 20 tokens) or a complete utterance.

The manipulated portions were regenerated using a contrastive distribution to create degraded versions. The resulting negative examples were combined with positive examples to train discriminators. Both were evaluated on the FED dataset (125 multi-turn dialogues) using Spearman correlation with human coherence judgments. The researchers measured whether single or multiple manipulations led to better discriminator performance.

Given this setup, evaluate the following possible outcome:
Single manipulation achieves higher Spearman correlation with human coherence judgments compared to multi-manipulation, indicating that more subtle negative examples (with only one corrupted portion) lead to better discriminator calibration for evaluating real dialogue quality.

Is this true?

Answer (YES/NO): NO